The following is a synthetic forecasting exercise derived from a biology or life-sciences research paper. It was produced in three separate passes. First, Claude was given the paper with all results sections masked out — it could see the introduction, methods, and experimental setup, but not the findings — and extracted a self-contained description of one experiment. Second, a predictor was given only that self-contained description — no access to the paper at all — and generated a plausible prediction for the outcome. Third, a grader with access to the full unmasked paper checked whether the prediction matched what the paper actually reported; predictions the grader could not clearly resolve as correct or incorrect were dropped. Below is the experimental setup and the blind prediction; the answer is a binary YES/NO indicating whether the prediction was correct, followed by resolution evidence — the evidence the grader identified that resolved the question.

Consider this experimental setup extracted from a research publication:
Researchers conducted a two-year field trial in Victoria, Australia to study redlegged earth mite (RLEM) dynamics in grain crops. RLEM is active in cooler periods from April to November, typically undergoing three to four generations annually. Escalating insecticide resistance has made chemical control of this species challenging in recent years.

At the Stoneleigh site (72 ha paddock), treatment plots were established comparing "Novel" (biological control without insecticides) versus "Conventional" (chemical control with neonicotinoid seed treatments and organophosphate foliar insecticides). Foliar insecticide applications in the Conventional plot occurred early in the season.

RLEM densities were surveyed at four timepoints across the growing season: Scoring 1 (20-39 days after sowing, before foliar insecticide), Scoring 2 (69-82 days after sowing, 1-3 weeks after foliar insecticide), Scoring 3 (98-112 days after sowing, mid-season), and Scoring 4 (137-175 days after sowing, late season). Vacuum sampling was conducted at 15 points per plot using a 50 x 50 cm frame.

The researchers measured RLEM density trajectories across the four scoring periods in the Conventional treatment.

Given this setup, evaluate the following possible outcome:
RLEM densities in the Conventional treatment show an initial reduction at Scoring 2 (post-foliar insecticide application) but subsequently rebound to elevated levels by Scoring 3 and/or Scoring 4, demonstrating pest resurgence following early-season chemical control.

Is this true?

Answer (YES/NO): NO